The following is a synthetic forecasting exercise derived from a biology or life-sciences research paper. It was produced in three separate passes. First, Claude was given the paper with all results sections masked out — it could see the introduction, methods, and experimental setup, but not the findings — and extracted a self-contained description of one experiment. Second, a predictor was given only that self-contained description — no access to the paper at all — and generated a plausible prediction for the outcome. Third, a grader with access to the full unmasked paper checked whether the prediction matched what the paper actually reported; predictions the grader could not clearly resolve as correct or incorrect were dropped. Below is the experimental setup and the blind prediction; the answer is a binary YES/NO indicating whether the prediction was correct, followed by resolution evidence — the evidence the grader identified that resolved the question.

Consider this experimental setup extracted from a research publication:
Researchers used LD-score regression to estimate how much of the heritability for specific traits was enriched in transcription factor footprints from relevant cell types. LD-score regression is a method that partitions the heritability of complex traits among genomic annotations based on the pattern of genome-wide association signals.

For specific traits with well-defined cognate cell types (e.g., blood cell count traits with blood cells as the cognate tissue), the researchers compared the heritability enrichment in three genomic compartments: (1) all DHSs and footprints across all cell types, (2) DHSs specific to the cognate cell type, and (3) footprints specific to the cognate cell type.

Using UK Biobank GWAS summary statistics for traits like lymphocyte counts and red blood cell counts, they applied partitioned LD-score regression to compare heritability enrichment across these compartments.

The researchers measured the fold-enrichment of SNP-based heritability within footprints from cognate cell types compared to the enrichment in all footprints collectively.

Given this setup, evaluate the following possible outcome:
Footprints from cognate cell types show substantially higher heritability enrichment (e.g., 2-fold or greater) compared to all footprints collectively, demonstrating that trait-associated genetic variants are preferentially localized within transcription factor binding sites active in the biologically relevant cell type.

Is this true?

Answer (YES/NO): YES